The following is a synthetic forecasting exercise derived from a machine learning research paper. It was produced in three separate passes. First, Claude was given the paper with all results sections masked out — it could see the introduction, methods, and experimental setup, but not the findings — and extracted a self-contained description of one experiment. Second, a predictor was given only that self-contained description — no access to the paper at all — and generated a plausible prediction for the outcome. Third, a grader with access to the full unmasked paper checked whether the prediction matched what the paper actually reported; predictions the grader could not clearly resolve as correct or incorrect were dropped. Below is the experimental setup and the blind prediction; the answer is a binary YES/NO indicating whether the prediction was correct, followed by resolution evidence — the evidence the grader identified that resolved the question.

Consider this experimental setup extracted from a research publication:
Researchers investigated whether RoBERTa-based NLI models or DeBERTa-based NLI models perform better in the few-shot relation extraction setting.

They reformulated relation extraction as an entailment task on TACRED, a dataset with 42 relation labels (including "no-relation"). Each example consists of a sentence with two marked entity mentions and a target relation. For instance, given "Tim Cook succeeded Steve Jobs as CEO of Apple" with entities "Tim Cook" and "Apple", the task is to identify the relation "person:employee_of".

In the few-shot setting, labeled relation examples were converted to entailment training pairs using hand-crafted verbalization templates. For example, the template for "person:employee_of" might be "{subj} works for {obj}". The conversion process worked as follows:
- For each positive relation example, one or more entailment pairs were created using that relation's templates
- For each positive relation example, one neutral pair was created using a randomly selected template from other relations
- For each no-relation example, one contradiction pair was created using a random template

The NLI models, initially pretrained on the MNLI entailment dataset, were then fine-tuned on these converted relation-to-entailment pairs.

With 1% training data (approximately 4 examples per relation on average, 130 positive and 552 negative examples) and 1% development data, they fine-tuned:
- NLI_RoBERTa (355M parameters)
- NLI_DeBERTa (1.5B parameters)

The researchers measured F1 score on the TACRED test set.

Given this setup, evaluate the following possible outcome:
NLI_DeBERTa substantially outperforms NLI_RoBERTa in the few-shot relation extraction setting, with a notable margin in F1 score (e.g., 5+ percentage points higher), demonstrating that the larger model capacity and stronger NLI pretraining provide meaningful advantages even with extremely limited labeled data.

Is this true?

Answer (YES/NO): YES